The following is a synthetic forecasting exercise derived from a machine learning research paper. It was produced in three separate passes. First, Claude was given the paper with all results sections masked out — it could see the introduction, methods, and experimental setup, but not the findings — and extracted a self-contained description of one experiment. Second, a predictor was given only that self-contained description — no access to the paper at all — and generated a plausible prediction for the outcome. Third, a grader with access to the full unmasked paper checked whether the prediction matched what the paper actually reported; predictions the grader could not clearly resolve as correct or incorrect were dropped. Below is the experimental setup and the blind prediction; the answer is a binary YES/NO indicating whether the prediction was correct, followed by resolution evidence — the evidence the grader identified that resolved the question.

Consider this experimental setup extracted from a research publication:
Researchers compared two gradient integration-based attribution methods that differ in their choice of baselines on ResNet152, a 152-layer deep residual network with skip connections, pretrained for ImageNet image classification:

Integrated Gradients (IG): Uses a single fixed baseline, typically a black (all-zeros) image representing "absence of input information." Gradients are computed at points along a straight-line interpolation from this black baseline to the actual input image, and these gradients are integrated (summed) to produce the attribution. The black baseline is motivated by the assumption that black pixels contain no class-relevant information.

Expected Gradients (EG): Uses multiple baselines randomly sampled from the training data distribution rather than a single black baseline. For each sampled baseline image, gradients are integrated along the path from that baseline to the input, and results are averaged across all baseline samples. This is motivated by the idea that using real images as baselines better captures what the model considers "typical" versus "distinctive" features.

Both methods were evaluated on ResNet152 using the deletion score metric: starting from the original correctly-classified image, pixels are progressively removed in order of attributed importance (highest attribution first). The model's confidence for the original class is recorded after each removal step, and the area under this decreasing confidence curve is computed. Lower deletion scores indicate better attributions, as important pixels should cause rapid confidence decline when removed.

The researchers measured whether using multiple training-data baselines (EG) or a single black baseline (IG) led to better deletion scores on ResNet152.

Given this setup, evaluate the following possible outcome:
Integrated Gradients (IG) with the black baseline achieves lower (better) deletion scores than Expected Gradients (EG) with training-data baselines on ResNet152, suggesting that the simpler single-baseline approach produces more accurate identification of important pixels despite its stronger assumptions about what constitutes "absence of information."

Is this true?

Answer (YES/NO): NO